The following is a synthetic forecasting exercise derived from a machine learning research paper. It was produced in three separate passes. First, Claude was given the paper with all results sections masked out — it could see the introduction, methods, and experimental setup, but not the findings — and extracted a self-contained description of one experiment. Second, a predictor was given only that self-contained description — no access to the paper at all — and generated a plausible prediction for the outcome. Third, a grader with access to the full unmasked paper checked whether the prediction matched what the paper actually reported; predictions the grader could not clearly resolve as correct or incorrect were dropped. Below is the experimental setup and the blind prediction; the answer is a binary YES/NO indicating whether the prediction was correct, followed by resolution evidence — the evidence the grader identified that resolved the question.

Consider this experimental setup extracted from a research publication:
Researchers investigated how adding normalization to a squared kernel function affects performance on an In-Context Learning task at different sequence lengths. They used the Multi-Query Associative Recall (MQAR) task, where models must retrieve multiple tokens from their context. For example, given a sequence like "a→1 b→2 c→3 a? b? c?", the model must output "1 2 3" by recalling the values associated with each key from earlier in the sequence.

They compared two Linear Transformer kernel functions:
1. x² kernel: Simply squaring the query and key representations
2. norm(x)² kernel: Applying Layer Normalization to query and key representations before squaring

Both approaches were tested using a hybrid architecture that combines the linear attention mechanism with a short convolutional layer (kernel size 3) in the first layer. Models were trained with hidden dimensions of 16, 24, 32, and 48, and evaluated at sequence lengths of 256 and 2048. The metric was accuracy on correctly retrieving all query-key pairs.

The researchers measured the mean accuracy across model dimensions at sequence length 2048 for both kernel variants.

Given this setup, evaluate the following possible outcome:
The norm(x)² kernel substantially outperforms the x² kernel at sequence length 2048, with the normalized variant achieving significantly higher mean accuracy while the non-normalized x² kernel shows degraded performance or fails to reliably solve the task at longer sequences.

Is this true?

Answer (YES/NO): YES